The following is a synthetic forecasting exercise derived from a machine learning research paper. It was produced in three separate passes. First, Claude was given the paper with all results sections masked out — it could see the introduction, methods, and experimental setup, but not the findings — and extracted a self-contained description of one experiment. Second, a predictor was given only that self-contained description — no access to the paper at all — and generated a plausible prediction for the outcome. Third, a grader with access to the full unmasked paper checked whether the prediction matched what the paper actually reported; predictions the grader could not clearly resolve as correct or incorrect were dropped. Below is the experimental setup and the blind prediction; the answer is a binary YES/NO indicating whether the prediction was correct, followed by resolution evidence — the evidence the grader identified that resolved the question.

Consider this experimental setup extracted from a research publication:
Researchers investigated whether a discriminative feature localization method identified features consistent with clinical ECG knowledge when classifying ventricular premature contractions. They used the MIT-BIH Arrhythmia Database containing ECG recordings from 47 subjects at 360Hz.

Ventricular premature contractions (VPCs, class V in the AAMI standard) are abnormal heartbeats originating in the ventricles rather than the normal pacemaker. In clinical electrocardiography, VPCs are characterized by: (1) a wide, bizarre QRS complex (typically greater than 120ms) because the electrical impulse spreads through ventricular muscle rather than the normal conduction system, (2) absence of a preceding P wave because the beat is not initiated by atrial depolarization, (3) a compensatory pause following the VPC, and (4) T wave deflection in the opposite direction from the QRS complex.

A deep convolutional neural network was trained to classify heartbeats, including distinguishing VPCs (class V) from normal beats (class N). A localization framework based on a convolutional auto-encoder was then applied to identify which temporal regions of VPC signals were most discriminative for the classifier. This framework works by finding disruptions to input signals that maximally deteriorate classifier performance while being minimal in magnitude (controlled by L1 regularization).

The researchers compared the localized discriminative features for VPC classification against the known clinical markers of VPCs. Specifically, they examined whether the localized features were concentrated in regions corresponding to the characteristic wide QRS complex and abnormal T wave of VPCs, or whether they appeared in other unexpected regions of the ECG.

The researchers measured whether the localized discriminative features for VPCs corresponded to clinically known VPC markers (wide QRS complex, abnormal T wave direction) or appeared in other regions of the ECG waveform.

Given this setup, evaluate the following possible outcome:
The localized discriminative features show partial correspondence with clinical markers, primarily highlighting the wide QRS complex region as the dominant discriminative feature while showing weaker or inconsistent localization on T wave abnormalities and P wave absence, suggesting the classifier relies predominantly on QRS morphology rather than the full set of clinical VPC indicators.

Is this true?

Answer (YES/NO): YES